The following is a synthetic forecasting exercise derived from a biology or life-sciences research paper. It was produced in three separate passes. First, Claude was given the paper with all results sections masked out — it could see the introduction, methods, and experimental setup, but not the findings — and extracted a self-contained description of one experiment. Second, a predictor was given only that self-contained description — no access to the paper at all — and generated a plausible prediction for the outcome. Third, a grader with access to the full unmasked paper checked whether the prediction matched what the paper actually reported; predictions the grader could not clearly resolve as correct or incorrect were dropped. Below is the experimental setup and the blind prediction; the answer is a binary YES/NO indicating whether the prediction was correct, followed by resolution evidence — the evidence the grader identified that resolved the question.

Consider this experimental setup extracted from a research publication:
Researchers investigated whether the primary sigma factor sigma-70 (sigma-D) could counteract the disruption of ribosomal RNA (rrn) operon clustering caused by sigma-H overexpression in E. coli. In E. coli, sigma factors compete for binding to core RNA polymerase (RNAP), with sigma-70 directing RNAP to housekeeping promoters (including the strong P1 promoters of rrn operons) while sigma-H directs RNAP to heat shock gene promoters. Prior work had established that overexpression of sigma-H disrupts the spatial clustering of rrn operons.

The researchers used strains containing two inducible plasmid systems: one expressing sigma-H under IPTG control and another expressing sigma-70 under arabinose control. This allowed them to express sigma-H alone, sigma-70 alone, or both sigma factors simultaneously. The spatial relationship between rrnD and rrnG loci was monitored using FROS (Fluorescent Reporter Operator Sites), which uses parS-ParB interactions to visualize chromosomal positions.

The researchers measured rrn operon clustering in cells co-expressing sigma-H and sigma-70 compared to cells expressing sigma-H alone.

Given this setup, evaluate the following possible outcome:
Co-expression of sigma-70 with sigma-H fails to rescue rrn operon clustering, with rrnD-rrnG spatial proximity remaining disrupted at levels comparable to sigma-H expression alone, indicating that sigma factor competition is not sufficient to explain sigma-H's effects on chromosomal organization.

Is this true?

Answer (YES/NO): NO